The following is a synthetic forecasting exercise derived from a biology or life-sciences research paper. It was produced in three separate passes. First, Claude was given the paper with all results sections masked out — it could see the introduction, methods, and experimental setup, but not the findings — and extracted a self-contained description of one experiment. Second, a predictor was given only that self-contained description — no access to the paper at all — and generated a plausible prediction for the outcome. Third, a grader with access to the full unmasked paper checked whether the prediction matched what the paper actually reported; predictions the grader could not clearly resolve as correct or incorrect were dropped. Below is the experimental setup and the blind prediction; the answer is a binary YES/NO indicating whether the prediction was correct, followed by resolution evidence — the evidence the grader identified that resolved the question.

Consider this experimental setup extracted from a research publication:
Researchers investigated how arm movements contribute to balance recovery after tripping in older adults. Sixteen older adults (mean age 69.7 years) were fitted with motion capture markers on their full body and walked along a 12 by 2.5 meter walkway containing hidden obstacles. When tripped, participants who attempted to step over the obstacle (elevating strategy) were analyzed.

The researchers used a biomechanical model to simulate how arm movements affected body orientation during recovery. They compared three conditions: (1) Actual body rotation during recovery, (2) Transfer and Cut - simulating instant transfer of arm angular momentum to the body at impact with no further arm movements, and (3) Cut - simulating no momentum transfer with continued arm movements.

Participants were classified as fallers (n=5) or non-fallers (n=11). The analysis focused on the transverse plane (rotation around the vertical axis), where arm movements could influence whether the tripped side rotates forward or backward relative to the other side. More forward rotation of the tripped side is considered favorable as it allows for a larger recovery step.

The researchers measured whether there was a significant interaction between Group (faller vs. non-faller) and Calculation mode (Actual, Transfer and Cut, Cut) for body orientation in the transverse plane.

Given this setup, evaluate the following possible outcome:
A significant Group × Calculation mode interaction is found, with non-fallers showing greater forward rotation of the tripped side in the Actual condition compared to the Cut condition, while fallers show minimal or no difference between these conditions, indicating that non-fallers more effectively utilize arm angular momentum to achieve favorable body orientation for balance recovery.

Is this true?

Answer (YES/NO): NO